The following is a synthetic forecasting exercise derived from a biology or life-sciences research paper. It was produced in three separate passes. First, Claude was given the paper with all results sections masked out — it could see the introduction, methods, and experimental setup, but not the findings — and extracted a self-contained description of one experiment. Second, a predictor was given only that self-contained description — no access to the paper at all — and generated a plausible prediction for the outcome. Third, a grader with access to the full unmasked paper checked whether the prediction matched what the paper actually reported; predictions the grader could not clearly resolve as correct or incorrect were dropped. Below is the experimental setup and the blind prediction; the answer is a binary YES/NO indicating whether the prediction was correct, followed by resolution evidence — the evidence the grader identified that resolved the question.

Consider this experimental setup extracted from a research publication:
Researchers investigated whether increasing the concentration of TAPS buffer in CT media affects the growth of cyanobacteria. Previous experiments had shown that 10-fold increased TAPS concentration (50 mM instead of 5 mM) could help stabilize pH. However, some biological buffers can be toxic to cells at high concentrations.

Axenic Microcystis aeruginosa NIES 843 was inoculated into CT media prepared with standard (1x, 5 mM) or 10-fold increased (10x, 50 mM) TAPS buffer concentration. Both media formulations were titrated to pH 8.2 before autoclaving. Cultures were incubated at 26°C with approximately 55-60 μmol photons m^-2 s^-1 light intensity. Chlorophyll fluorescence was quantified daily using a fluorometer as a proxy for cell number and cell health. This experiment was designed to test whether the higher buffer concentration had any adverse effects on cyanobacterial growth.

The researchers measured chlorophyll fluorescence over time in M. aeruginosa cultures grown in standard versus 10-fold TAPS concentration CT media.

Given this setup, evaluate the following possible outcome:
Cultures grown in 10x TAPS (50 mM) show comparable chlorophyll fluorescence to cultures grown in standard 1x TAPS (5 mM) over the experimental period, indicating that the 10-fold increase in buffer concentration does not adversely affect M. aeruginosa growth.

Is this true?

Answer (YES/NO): YES